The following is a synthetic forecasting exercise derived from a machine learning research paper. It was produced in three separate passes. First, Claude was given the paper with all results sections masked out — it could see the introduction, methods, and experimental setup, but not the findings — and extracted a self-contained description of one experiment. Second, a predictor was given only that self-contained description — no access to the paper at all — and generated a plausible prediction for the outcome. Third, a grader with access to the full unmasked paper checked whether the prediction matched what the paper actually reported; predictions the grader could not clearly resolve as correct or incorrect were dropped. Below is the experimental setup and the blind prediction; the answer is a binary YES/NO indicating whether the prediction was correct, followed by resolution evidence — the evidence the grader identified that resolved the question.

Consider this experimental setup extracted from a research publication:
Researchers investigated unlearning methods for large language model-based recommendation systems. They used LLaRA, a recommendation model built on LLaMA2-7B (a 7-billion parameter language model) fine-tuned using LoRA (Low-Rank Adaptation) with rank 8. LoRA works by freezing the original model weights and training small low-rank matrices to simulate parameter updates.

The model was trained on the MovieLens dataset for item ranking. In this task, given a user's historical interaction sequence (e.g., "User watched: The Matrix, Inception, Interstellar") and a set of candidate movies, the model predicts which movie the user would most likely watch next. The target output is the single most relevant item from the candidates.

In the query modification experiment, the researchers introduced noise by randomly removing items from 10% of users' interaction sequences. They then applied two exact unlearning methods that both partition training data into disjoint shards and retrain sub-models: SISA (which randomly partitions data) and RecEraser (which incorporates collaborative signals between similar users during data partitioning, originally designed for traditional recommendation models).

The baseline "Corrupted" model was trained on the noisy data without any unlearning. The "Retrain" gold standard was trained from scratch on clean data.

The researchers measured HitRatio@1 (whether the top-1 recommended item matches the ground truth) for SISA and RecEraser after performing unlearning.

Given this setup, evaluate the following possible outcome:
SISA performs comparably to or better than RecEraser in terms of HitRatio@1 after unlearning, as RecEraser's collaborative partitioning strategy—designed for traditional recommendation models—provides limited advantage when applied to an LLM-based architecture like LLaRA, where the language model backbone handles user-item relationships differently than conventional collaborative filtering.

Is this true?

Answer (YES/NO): NO